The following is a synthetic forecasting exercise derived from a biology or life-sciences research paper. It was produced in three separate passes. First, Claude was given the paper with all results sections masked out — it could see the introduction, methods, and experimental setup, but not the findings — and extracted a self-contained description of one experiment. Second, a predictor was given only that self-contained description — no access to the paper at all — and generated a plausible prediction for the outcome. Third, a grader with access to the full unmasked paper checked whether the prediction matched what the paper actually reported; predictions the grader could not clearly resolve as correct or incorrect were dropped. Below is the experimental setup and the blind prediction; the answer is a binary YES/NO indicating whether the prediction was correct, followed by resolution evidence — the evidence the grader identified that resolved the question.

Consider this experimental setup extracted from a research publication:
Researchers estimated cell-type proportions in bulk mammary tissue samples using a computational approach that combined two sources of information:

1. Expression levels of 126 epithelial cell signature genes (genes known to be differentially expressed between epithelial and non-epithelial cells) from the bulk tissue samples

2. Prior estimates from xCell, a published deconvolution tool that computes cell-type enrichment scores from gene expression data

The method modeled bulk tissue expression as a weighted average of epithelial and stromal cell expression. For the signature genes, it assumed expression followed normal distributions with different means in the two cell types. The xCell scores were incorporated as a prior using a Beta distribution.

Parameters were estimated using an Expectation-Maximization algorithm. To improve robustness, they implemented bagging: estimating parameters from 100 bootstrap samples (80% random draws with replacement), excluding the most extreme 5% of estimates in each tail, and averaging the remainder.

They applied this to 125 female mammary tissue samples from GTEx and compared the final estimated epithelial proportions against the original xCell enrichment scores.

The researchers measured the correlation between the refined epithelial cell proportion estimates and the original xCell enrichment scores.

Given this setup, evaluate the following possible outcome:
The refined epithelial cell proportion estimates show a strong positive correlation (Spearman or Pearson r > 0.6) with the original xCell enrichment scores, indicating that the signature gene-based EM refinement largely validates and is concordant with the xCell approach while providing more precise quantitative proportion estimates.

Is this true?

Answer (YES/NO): YES